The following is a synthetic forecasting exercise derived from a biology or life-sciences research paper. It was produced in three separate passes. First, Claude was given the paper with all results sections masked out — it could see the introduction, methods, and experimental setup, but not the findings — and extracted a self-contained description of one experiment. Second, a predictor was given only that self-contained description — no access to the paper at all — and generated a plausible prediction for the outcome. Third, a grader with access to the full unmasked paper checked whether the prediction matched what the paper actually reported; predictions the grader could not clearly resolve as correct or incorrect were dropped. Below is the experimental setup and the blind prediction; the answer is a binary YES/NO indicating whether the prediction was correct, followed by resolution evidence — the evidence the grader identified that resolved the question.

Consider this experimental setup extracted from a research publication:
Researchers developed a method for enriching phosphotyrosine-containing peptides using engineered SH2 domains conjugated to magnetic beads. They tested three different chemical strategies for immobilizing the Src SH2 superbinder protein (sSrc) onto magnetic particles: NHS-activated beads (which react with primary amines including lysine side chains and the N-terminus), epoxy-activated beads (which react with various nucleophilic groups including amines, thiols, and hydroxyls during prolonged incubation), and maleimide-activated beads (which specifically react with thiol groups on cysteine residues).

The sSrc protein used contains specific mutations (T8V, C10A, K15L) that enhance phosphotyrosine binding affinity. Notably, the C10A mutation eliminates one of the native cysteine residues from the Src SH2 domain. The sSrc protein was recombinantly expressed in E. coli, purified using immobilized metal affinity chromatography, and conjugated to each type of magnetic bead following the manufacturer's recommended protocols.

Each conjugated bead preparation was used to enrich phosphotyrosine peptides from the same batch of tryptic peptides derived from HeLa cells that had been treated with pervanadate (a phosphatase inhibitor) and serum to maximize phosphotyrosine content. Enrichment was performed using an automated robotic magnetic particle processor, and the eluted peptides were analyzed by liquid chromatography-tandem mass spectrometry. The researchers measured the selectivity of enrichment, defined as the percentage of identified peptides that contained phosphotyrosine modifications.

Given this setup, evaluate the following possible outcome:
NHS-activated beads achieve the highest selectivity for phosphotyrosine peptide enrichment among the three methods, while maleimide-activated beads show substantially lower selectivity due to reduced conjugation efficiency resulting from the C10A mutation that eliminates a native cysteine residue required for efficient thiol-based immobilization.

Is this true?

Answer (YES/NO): NO